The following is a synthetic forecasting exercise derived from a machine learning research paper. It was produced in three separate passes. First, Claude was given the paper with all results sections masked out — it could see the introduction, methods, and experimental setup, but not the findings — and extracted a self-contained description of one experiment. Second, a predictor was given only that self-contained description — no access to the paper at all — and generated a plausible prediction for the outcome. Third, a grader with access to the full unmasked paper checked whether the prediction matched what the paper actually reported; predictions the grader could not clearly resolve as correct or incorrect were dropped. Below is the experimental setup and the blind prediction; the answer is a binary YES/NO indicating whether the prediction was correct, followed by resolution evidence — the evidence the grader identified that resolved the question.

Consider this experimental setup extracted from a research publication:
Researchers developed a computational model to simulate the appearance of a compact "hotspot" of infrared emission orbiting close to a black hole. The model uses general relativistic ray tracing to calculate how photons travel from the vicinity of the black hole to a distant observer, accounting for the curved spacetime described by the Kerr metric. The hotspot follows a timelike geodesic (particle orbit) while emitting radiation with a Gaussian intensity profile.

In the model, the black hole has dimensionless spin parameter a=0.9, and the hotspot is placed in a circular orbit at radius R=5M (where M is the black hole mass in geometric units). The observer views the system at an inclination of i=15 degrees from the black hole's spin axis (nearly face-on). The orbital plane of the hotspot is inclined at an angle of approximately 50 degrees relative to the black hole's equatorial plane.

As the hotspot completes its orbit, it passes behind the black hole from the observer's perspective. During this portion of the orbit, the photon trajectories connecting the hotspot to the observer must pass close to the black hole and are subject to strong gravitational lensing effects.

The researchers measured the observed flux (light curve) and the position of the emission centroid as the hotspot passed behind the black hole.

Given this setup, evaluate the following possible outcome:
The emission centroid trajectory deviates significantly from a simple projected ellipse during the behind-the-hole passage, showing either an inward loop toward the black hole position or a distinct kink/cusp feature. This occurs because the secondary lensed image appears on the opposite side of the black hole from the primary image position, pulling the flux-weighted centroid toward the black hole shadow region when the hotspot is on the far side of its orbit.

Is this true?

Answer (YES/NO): YES